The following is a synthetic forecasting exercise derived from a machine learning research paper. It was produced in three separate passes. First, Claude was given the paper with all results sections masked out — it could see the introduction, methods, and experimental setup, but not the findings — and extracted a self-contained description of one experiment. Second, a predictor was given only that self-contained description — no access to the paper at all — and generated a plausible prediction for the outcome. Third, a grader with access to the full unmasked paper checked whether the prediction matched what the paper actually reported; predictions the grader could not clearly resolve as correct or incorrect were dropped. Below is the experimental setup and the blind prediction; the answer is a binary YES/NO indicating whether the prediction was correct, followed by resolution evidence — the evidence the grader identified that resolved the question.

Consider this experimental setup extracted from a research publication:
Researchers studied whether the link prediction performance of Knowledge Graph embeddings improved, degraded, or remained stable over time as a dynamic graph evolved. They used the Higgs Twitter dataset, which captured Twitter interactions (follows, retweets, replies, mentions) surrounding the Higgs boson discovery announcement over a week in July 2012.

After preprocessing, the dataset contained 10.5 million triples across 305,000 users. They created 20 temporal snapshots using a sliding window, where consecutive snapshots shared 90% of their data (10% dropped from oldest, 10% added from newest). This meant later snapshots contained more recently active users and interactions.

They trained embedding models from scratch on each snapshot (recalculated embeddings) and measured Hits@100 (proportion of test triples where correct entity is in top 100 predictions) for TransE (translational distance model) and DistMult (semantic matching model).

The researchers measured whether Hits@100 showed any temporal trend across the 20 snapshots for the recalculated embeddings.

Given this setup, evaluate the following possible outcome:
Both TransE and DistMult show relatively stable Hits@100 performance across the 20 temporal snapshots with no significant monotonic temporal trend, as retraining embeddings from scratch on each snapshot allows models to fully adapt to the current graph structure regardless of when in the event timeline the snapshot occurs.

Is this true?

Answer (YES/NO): NO